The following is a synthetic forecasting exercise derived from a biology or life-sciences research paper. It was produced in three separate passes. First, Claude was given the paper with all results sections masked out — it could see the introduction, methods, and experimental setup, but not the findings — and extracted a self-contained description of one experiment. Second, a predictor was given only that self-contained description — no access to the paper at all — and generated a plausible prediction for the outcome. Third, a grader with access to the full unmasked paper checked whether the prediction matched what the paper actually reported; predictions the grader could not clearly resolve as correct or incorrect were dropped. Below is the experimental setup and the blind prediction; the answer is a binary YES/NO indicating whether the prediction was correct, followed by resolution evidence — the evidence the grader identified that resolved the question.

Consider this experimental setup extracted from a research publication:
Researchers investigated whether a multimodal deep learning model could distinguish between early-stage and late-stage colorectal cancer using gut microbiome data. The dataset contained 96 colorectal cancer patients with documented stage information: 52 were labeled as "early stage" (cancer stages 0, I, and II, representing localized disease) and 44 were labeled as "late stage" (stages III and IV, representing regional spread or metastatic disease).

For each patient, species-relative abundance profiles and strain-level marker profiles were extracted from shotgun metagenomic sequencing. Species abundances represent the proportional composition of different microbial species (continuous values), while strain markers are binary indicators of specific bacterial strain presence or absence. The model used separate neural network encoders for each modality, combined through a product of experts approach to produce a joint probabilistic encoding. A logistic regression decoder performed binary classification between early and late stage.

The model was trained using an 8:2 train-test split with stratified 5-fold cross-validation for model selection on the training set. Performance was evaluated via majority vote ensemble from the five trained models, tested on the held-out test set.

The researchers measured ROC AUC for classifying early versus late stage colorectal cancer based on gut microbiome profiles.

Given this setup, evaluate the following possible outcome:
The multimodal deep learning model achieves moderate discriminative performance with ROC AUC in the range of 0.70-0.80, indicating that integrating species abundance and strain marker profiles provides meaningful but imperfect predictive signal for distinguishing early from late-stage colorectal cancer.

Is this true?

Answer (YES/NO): NO